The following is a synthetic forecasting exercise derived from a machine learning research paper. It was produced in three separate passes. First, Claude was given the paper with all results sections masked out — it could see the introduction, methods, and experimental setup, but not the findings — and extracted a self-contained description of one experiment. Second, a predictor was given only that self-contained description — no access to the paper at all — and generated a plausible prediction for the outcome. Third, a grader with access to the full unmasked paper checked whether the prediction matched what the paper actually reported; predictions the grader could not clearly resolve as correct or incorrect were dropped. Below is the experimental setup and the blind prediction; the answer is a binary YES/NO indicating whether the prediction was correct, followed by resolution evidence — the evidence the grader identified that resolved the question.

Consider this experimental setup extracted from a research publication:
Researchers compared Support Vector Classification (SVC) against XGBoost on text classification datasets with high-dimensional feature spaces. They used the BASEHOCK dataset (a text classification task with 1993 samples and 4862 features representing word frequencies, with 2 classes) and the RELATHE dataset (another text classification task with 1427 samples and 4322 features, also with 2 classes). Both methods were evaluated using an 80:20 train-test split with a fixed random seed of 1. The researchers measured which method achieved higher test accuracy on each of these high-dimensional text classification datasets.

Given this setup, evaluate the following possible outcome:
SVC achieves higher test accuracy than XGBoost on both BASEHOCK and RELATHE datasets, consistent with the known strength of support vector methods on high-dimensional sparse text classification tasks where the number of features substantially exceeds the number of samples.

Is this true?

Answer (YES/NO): YES